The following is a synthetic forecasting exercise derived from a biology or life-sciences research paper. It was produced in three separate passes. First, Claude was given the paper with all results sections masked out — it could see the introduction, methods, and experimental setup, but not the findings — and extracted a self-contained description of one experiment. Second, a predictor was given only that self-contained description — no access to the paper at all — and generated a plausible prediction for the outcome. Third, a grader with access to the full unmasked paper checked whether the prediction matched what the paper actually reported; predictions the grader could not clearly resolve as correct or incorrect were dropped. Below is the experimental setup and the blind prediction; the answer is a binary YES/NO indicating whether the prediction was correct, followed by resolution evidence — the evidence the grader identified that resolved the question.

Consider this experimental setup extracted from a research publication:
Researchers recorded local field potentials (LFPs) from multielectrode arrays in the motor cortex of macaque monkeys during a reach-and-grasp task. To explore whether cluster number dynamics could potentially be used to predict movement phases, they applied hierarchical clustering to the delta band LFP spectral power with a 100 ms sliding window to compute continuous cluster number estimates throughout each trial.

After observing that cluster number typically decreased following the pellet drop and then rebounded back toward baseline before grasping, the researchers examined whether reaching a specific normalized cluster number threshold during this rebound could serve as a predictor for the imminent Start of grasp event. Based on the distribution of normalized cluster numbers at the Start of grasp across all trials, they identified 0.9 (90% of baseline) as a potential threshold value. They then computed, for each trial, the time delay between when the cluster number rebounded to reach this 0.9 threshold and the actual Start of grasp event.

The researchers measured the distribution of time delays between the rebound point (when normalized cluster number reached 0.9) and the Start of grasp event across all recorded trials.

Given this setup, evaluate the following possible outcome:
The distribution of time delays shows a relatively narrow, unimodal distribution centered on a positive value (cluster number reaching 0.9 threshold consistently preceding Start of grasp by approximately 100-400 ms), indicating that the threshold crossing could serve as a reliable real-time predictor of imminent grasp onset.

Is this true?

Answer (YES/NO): NO